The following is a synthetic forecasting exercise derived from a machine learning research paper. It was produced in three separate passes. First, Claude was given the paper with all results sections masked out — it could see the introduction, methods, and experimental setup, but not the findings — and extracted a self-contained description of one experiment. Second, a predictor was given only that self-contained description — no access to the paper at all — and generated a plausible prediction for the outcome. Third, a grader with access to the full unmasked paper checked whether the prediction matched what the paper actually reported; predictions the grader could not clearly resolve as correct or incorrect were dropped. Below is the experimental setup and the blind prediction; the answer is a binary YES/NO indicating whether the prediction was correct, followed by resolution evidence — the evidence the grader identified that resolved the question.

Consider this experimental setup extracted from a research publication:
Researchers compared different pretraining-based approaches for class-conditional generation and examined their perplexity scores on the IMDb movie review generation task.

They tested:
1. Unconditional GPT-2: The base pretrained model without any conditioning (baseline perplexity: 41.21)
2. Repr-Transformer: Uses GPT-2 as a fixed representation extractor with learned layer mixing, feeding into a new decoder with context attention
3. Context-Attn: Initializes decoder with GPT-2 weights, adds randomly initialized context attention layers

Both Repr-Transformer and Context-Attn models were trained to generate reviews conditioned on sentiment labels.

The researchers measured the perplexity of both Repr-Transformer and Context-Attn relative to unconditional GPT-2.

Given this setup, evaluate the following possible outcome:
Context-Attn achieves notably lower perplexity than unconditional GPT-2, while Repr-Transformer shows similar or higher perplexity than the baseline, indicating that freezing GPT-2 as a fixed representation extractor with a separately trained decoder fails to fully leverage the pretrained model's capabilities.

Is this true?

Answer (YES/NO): NO